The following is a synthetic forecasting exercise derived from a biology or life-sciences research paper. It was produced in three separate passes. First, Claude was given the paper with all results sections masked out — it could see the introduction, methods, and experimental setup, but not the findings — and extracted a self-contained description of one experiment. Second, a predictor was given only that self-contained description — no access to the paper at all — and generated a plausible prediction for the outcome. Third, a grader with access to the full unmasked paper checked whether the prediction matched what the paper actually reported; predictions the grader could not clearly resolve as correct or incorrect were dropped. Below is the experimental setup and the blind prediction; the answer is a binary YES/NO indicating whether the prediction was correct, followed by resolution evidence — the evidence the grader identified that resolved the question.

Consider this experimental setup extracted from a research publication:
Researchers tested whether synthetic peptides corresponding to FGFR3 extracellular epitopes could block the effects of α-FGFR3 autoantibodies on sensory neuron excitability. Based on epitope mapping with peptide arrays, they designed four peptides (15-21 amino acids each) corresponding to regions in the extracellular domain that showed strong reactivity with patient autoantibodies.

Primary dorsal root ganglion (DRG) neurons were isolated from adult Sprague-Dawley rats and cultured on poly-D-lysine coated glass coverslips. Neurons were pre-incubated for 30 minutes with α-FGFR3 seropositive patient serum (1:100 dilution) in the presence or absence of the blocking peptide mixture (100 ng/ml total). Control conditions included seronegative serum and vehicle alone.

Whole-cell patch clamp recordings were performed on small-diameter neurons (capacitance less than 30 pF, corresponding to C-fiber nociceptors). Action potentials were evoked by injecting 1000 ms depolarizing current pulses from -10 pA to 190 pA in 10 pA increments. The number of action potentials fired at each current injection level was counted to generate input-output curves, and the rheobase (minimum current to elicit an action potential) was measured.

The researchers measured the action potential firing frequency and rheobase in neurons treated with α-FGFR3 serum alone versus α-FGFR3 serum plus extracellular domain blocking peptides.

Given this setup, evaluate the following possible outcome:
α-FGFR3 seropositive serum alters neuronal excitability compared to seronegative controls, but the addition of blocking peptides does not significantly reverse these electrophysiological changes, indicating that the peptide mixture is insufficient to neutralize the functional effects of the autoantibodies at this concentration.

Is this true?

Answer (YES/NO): NO